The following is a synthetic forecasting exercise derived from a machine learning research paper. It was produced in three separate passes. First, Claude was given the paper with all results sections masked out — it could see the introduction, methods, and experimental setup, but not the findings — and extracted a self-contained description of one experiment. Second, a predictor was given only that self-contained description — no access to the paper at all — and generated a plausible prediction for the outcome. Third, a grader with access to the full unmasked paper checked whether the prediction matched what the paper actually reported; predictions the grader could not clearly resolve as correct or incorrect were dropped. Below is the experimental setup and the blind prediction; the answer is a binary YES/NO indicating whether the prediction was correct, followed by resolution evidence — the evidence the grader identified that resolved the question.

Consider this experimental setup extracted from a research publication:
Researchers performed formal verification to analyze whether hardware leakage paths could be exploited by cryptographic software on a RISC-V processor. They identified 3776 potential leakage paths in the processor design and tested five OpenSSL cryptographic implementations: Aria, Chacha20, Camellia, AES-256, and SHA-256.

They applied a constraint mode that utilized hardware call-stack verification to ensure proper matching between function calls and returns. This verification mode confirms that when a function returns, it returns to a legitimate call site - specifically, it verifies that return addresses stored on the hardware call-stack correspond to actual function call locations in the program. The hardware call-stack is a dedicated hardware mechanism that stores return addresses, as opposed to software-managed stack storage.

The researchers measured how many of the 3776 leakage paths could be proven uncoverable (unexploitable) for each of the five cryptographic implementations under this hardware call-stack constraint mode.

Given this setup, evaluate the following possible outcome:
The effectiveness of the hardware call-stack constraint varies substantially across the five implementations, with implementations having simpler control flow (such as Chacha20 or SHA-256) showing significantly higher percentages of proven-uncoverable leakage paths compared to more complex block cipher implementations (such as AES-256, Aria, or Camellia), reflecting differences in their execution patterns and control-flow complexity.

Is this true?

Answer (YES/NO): NO